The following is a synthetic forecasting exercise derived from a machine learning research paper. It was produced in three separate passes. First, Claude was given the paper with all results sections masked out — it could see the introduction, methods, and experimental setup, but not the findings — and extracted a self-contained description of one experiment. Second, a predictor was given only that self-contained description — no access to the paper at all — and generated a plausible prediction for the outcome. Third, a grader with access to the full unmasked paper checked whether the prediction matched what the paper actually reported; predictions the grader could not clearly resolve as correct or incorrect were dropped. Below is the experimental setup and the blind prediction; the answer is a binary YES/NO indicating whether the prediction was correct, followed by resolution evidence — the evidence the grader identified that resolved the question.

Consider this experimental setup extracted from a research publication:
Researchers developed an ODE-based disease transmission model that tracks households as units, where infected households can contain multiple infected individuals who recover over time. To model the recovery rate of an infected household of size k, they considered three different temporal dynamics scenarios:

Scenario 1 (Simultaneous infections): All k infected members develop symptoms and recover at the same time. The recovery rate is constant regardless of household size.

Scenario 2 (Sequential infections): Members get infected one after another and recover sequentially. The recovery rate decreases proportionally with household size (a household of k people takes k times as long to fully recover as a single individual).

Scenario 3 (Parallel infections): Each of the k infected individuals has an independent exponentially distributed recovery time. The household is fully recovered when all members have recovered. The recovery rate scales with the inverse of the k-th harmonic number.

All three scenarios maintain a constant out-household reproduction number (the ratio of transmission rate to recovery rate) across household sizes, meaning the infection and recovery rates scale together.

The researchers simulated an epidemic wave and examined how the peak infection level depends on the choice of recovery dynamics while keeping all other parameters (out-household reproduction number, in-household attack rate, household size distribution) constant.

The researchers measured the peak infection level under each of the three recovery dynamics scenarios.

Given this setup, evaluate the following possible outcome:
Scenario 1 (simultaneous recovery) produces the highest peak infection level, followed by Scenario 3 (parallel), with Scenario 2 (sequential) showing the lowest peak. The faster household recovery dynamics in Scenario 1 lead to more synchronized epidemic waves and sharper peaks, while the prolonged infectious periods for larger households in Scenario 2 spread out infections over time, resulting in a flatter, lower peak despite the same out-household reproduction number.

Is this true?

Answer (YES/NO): NO